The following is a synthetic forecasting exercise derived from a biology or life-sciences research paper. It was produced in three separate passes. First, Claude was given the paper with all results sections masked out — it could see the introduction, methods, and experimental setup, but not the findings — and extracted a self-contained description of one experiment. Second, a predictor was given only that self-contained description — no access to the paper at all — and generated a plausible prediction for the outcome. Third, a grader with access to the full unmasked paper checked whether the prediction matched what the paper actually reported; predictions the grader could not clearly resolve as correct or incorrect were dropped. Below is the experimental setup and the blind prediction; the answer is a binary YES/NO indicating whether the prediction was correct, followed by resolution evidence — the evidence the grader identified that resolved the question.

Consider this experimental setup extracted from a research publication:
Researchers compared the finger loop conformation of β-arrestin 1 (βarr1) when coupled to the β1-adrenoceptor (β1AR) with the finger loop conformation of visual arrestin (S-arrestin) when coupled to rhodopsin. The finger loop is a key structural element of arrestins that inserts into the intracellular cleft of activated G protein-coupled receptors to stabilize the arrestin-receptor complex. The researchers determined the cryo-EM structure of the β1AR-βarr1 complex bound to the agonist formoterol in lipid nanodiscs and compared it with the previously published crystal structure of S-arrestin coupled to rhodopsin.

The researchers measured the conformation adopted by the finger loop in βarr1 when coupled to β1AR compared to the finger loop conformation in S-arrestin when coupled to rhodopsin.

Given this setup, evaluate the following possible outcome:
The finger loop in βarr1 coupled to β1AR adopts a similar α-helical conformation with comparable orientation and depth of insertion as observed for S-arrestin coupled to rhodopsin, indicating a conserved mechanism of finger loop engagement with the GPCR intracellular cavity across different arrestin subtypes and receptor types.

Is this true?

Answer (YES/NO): NO